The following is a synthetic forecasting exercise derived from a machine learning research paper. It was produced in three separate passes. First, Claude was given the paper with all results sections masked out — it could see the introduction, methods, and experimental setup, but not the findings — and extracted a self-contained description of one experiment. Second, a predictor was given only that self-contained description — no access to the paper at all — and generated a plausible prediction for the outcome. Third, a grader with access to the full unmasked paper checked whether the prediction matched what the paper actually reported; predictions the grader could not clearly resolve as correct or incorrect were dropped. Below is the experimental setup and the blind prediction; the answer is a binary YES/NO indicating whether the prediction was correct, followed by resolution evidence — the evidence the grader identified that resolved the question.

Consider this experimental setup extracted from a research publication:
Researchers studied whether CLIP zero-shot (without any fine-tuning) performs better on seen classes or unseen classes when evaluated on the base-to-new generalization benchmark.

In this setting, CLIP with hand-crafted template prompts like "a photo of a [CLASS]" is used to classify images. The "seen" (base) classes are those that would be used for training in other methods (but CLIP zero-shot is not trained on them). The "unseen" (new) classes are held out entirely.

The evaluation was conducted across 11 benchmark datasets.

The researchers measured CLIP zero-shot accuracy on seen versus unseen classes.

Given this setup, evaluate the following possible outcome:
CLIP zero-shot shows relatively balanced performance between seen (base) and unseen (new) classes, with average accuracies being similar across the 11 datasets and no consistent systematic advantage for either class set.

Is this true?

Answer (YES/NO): NO